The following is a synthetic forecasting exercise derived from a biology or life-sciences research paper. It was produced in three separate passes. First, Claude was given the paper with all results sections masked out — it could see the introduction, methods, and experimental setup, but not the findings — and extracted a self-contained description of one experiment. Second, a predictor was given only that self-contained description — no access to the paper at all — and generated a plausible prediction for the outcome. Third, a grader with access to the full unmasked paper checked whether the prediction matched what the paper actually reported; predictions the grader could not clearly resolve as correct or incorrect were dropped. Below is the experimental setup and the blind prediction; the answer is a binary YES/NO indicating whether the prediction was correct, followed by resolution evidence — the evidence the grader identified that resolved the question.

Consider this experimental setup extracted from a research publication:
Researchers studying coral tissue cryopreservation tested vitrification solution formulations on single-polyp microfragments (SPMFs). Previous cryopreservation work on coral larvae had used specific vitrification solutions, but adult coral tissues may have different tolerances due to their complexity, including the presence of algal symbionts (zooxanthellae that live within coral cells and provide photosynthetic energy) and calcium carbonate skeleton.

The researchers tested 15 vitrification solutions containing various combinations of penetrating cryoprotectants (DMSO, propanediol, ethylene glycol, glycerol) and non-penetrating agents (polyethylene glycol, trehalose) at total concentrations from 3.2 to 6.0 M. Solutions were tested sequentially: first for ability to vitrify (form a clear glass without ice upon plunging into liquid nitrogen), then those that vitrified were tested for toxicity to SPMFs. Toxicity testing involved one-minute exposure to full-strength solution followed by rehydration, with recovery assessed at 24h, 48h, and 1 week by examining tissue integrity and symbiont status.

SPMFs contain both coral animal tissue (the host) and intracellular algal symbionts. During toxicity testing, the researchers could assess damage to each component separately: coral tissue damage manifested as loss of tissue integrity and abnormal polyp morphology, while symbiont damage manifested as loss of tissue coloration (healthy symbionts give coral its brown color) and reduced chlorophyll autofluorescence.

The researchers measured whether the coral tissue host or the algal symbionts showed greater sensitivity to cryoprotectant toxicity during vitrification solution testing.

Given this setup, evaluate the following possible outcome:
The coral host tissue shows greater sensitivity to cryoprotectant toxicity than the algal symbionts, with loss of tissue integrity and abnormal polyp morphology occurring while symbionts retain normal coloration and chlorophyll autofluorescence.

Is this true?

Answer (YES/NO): NO